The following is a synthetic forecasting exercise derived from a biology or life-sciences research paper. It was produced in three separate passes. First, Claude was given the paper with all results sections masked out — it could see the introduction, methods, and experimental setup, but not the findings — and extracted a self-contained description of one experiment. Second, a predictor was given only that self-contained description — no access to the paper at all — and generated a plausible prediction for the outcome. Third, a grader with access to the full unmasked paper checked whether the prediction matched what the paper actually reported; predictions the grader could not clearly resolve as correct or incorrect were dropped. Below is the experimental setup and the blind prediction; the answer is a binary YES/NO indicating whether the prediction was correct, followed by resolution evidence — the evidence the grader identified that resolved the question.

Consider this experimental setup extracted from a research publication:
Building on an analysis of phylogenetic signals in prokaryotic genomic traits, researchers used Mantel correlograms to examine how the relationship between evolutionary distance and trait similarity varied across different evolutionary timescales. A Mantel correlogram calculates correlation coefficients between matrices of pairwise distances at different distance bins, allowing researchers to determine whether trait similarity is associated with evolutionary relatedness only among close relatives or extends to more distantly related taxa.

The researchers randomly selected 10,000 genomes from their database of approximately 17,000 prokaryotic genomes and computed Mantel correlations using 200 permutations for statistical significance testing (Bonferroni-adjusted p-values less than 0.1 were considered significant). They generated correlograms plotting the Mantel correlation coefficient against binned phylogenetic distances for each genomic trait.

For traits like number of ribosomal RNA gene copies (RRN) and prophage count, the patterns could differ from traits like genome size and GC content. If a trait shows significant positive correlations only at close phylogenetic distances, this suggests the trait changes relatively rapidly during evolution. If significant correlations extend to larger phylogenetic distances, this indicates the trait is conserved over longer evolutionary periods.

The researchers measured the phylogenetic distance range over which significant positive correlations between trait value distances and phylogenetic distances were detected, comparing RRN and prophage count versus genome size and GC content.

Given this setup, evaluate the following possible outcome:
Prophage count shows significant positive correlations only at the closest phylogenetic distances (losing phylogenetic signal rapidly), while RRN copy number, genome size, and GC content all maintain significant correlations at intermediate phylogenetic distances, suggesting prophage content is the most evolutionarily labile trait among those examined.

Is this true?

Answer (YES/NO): NO